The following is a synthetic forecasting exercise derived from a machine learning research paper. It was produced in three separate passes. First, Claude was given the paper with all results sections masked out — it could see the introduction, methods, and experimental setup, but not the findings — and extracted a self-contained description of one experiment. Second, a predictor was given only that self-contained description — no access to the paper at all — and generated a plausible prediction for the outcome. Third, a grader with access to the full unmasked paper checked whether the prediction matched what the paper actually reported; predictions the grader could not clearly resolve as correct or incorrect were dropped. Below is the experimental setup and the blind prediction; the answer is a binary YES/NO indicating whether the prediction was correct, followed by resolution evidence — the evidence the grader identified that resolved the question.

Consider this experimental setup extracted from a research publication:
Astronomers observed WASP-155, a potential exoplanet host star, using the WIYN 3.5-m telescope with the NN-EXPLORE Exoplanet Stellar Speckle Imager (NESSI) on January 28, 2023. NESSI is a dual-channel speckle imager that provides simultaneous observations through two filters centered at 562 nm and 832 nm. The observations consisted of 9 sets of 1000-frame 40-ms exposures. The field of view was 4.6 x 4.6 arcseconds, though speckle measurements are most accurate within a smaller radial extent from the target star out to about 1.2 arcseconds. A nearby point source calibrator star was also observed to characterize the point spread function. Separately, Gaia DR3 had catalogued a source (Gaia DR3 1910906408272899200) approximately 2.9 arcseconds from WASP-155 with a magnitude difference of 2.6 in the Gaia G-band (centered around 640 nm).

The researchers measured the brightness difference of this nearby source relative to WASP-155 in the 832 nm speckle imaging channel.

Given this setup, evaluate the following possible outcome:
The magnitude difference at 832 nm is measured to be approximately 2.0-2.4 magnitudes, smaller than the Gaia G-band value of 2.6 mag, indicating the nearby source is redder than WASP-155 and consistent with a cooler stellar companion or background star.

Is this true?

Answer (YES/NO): NO